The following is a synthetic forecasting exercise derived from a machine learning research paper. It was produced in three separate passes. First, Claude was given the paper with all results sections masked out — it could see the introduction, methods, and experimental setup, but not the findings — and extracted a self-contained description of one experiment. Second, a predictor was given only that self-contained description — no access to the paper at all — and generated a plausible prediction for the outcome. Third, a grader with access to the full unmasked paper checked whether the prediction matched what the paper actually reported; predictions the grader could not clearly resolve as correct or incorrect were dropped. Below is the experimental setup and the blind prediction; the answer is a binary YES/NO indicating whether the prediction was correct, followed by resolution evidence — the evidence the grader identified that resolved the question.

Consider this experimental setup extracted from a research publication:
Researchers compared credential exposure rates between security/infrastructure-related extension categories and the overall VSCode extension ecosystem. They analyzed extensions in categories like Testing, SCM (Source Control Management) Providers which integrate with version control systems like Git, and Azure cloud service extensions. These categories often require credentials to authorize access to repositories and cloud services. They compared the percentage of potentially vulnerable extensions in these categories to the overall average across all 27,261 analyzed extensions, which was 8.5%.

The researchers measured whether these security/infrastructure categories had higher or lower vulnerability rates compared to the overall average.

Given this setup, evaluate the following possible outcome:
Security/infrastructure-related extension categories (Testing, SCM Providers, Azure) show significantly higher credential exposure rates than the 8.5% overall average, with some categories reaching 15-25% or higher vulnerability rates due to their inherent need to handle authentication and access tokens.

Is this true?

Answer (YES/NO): YES